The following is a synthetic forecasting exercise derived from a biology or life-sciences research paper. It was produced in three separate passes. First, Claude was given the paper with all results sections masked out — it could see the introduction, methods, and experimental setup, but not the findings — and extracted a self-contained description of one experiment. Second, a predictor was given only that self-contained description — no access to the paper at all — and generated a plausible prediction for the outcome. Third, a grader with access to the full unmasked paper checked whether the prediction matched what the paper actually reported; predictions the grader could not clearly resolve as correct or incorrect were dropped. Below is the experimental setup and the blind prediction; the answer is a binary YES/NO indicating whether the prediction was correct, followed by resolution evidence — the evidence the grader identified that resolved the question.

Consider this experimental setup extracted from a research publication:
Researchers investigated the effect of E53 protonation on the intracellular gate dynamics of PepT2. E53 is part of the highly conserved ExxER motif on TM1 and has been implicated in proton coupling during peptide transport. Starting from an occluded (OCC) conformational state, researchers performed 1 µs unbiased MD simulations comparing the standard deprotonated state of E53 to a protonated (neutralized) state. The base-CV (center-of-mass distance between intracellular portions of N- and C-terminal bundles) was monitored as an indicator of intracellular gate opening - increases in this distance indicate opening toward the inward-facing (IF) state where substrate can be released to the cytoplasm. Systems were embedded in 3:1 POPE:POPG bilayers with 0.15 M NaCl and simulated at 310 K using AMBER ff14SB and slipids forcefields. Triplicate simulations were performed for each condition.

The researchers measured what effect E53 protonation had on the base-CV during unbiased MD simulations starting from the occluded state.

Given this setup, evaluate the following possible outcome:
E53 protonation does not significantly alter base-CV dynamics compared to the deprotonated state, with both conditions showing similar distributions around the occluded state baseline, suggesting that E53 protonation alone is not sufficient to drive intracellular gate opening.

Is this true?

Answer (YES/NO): NO